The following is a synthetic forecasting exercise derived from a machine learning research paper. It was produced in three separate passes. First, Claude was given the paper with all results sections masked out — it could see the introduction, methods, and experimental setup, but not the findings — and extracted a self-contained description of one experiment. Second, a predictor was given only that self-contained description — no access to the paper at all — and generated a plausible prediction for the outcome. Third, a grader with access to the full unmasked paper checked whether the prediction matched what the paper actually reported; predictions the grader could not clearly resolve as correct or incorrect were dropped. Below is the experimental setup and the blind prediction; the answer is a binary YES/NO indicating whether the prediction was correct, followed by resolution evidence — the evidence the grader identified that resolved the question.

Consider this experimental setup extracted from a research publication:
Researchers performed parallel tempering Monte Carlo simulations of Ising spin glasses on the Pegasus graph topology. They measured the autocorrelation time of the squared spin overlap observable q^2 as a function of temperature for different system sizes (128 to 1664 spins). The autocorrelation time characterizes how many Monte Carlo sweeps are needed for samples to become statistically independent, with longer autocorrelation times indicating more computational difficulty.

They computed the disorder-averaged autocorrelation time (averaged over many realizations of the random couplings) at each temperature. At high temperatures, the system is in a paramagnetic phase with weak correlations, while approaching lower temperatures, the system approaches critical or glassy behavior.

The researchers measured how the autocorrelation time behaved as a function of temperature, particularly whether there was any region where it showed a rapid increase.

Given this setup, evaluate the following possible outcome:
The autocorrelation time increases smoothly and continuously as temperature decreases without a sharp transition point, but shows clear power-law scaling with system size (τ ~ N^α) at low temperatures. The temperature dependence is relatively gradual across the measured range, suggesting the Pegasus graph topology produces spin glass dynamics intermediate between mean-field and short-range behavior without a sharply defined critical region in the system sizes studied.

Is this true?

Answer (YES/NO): NO